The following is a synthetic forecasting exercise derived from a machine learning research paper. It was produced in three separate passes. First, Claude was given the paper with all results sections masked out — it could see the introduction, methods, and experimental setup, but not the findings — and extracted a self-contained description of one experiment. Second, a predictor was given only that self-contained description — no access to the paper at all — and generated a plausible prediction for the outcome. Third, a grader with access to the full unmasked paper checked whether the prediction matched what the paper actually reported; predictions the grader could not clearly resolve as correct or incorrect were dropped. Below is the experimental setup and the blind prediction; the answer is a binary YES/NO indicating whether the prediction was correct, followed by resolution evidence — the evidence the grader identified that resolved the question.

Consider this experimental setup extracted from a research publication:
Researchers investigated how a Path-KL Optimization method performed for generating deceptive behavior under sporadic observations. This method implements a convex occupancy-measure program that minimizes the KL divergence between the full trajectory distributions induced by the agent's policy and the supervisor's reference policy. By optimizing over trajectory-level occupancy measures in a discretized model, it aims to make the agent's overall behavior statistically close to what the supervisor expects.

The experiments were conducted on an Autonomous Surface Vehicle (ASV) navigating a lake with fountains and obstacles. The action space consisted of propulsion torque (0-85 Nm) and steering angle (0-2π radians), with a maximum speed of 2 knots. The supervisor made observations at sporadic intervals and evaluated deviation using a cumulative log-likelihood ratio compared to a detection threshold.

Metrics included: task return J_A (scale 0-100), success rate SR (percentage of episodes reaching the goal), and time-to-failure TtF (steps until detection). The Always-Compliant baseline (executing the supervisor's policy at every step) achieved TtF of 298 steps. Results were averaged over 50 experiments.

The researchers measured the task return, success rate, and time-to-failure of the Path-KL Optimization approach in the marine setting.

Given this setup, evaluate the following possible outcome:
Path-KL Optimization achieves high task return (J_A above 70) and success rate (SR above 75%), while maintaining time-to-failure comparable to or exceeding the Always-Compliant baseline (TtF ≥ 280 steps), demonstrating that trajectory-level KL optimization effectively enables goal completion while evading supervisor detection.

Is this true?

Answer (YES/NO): NO